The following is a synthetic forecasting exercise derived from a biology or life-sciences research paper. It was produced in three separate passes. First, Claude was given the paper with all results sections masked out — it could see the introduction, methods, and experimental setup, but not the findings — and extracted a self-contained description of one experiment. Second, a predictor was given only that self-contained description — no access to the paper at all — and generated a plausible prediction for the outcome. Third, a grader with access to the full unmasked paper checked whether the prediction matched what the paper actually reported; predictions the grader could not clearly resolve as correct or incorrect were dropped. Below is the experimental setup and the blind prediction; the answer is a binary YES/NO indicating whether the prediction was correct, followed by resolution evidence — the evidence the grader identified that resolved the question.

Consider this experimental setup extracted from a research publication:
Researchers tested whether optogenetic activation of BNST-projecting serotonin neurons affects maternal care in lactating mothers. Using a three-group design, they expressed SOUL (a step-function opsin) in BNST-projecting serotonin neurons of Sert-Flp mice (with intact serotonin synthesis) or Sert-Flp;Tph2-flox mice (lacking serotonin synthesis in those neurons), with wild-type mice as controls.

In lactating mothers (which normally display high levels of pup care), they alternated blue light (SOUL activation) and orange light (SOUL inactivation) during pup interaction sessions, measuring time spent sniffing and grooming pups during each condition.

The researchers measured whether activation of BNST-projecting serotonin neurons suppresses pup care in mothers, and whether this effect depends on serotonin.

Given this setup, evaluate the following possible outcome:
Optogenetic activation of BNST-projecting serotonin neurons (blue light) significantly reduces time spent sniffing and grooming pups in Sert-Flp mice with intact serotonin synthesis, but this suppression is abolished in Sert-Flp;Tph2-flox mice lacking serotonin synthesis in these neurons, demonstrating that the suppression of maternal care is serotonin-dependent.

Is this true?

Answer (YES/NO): YES